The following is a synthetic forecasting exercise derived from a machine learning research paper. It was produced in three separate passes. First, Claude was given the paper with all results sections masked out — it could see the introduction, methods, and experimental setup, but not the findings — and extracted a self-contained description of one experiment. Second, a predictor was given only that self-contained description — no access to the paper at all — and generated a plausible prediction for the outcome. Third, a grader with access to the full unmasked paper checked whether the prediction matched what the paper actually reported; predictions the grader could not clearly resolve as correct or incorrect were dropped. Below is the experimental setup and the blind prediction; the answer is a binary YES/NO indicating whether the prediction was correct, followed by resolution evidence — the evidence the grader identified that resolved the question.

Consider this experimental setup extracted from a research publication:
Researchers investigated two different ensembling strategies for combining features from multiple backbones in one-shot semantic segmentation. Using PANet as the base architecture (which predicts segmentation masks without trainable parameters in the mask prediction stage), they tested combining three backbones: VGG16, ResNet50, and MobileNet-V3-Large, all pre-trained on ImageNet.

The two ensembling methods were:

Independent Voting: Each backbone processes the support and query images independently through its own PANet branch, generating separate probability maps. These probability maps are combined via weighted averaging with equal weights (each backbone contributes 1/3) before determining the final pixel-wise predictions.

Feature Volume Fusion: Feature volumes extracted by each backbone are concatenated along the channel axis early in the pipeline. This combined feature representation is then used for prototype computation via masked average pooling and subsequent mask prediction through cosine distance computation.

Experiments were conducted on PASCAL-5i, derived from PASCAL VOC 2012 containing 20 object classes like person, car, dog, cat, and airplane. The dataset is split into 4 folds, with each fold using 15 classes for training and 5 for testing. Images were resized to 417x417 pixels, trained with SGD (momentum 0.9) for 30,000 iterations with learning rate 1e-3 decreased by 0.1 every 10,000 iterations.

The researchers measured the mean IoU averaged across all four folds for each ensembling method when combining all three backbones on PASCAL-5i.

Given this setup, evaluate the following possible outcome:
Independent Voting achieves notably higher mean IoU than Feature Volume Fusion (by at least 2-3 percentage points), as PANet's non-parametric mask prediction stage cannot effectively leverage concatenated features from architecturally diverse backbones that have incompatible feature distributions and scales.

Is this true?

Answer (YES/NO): NO